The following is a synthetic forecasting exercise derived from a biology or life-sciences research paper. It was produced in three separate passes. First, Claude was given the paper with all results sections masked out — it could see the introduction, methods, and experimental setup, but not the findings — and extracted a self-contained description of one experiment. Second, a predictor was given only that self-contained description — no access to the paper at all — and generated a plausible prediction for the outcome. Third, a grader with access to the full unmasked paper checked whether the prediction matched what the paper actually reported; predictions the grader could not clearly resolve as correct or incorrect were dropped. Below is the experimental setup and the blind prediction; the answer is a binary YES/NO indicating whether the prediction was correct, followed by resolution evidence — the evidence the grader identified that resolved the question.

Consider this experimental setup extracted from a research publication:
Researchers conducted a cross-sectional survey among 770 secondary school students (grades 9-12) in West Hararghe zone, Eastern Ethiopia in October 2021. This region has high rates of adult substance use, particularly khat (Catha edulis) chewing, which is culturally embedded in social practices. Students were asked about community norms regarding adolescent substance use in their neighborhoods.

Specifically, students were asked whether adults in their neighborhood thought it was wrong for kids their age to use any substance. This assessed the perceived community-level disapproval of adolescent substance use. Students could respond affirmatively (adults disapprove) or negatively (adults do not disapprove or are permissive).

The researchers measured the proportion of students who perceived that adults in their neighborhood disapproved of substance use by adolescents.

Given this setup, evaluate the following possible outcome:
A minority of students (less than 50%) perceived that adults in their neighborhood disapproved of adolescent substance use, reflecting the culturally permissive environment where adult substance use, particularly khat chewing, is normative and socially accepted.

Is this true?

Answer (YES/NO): NO